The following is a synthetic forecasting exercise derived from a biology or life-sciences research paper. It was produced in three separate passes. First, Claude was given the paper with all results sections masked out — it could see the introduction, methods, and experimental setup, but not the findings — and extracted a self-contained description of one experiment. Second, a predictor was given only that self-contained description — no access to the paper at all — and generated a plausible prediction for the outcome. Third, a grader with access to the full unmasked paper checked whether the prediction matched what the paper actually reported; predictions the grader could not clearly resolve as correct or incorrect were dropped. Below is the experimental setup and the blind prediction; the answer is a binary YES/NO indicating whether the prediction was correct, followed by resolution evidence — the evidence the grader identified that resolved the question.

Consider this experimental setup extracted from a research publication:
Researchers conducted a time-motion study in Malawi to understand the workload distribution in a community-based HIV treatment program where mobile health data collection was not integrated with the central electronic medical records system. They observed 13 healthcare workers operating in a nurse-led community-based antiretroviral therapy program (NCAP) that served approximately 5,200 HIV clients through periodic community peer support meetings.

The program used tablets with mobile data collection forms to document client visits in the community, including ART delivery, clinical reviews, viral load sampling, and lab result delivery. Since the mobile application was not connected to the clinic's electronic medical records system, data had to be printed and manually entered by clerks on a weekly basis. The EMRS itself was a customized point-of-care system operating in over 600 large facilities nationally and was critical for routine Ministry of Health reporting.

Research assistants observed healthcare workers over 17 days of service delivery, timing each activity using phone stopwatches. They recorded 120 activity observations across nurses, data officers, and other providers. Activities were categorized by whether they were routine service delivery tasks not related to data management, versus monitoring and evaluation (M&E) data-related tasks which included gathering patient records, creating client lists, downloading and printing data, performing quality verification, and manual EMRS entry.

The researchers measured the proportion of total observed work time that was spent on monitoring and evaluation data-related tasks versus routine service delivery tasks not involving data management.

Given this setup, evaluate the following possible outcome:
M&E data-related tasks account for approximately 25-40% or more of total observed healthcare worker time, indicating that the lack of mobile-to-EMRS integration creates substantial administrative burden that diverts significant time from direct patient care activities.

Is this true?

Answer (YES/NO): YES